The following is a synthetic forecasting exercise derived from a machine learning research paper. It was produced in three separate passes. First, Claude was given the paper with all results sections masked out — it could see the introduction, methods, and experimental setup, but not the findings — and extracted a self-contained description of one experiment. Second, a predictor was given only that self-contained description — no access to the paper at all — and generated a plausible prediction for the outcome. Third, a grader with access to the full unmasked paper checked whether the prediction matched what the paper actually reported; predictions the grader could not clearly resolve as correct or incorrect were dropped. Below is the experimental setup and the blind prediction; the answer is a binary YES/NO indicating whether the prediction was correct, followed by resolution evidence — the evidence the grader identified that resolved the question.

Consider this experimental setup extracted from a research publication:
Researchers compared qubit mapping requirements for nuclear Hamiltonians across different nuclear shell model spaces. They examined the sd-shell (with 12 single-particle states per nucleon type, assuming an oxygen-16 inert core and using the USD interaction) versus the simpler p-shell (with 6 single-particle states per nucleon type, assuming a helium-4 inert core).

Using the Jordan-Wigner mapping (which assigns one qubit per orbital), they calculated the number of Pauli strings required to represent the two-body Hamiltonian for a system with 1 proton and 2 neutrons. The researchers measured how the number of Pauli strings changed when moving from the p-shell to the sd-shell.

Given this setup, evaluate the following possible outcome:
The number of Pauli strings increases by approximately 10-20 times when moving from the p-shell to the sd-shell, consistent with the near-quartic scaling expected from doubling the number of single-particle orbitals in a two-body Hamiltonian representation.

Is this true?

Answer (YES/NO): YES